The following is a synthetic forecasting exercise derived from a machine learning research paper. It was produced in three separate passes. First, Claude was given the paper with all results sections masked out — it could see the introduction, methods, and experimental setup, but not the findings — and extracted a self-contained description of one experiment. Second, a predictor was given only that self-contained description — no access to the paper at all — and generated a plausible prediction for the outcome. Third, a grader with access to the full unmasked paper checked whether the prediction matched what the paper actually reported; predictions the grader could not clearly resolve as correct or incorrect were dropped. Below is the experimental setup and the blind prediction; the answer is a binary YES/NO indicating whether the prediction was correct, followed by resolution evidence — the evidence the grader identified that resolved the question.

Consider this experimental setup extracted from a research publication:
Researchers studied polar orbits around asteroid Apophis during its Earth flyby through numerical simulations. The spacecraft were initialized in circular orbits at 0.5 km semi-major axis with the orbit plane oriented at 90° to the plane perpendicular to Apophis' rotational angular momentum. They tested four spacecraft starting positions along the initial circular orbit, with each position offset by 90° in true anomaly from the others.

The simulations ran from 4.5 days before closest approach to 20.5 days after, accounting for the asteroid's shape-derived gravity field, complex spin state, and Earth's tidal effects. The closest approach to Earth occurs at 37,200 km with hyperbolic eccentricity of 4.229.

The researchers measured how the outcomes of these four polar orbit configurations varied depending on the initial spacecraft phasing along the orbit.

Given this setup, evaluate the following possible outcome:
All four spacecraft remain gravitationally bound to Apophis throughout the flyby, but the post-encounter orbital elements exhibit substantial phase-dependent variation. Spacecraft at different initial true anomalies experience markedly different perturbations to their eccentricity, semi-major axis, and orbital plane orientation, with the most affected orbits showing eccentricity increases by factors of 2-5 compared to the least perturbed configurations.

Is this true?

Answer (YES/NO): NO